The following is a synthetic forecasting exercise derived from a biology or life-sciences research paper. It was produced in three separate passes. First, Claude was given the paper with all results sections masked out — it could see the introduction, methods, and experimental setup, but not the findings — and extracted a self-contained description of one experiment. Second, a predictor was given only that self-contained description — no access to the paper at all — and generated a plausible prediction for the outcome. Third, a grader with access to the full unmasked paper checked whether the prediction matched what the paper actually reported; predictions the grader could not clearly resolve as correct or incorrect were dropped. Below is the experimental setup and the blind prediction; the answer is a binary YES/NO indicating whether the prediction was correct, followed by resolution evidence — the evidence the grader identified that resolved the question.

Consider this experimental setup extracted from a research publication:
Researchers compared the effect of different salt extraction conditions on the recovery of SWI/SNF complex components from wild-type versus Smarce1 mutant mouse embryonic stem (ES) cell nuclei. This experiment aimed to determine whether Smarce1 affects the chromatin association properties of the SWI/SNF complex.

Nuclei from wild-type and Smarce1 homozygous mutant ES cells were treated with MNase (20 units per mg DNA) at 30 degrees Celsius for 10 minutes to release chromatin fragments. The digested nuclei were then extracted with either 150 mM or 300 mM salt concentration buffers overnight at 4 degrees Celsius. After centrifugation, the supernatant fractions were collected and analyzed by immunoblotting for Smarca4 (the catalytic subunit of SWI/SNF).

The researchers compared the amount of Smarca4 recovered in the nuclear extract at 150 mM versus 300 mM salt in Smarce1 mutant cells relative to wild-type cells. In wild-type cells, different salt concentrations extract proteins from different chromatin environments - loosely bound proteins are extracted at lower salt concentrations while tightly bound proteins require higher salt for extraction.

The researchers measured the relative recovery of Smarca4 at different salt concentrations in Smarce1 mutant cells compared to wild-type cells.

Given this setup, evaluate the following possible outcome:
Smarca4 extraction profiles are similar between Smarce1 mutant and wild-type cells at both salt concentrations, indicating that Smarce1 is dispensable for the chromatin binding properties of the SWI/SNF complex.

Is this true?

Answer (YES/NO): NO